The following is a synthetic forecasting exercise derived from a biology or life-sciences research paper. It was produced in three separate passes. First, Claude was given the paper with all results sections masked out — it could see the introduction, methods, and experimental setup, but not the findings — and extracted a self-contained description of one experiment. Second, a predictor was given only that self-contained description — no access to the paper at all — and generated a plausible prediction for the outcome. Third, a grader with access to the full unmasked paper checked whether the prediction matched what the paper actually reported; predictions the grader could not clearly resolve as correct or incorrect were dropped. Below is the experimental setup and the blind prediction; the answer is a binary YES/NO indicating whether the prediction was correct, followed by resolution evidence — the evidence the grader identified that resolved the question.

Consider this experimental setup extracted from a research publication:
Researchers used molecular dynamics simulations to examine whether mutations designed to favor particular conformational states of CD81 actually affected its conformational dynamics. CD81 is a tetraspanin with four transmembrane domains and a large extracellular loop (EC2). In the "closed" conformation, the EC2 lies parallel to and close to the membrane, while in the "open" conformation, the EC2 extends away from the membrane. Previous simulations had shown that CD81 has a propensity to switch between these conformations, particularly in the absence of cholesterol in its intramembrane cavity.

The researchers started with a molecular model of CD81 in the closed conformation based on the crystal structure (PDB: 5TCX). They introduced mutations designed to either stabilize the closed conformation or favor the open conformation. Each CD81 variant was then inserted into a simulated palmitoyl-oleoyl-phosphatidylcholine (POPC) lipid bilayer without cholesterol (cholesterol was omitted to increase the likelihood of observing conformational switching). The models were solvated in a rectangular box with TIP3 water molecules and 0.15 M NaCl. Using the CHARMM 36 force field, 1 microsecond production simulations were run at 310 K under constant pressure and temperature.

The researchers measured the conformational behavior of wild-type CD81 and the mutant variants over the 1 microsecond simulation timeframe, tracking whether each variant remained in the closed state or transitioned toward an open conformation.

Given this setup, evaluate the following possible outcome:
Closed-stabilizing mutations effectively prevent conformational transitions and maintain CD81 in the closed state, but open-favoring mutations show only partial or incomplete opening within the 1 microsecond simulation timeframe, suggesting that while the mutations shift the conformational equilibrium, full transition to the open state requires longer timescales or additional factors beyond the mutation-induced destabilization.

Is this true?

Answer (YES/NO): YES